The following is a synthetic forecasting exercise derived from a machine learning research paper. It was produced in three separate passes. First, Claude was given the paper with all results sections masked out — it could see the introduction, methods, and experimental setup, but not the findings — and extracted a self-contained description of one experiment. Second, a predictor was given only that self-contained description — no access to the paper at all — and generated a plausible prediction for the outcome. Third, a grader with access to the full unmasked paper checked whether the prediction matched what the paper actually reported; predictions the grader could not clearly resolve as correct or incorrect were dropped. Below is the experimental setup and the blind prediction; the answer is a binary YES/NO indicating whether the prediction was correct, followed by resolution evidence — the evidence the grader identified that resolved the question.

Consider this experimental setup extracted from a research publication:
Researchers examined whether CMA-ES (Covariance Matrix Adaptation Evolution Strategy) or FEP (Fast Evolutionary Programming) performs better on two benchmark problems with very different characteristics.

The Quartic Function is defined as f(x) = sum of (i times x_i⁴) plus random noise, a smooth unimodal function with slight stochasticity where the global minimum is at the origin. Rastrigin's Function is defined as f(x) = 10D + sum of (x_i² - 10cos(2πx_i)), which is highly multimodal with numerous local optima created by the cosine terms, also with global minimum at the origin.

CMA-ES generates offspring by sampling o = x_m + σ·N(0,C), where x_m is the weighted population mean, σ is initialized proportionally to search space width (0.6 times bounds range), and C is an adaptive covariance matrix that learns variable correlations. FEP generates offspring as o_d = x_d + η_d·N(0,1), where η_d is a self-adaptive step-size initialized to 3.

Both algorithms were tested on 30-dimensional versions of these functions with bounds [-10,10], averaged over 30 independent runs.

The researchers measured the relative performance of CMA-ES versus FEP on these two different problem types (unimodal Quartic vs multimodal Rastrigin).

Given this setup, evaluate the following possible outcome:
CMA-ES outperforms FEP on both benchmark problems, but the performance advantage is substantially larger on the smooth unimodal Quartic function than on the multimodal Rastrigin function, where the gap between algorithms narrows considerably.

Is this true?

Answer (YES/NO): NO